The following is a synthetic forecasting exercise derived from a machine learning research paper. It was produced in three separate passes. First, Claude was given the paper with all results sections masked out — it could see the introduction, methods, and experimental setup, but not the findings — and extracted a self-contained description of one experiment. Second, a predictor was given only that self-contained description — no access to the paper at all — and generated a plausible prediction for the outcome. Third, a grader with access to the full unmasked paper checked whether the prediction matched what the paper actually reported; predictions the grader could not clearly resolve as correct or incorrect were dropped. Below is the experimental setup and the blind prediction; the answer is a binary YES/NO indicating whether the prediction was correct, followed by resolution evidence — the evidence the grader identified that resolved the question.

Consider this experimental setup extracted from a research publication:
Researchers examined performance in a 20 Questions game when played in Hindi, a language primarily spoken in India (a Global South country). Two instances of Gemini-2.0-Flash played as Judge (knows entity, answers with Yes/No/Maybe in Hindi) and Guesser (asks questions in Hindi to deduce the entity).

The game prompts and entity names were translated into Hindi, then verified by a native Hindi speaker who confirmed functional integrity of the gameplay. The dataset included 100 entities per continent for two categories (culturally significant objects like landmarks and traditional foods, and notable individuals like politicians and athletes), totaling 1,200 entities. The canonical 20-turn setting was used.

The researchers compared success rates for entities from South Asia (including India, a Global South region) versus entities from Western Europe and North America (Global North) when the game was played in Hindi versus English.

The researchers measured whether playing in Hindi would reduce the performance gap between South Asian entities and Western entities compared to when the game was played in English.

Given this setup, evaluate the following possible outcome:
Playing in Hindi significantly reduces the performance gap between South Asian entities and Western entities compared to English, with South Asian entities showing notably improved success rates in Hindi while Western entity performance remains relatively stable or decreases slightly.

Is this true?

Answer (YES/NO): NO